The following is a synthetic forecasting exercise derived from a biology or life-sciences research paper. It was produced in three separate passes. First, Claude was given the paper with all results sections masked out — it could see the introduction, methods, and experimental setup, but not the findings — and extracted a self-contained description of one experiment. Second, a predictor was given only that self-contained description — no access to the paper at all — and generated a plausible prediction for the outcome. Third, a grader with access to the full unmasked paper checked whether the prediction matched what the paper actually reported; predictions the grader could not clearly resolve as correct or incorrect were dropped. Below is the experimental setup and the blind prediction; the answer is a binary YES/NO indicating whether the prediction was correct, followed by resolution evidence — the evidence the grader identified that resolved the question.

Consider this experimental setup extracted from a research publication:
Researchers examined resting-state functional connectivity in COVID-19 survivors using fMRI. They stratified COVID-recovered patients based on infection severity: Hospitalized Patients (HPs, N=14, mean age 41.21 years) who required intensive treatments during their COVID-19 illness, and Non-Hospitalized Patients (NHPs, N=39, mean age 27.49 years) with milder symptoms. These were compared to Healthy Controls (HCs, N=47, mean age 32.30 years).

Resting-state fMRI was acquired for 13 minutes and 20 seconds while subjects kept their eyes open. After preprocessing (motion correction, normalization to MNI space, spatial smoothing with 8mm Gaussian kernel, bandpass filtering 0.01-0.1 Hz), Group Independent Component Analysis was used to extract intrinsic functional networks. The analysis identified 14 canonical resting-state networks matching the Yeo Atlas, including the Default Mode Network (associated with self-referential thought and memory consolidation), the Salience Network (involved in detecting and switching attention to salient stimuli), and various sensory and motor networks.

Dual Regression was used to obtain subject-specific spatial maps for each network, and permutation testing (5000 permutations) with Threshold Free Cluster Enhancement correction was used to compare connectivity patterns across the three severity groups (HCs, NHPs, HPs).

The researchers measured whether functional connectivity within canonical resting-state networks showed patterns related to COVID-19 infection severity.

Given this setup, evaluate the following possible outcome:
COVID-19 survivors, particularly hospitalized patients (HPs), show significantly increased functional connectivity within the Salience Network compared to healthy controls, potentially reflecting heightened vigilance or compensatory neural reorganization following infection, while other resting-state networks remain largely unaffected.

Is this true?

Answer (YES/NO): NO